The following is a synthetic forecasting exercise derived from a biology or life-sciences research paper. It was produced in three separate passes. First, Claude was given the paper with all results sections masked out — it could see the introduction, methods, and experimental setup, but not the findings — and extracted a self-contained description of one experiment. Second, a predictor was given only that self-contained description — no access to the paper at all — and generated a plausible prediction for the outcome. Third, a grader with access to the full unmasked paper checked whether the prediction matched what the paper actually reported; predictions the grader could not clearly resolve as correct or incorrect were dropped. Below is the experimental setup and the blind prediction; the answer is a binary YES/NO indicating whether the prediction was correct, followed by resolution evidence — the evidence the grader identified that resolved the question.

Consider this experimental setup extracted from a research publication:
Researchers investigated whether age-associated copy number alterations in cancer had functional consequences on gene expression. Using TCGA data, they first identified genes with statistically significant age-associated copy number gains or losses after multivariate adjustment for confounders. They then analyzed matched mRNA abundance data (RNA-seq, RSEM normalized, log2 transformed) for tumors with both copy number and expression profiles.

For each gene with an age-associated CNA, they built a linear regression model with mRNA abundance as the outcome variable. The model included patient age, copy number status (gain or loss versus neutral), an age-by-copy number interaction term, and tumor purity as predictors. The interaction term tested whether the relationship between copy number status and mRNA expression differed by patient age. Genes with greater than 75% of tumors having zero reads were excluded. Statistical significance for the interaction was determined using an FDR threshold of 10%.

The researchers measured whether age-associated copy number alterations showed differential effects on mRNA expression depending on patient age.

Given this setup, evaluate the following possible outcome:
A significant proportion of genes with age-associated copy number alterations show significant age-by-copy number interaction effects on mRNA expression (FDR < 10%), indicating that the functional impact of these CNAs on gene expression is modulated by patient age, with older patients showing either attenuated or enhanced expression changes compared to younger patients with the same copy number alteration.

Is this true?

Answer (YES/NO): NO